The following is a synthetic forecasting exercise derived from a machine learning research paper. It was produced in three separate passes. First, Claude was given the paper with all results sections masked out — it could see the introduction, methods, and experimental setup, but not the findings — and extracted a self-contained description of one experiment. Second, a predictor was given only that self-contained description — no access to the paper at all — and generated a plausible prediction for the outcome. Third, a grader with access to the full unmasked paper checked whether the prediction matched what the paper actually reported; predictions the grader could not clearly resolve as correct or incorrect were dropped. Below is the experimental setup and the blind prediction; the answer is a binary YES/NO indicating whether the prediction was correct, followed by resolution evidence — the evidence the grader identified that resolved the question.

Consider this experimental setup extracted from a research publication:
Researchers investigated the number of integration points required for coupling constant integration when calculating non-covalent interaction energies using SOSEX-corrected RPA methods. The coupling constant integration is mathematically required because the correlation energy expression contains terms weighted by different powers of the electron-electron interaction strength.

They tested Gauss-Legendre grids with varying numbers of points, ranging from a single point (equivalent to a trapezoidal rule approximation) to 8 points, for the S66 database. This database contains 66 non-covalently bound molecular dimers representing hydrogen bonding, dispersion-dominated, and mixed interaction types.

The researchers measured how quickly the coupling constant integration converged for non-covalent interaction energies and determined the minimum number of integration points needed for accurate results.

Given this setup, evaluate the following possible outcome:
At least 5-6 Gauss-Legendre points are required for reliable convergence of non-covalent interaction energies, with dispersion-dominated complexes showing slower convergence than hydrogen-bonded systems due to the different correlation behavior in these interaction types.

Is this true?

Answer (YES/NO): NO